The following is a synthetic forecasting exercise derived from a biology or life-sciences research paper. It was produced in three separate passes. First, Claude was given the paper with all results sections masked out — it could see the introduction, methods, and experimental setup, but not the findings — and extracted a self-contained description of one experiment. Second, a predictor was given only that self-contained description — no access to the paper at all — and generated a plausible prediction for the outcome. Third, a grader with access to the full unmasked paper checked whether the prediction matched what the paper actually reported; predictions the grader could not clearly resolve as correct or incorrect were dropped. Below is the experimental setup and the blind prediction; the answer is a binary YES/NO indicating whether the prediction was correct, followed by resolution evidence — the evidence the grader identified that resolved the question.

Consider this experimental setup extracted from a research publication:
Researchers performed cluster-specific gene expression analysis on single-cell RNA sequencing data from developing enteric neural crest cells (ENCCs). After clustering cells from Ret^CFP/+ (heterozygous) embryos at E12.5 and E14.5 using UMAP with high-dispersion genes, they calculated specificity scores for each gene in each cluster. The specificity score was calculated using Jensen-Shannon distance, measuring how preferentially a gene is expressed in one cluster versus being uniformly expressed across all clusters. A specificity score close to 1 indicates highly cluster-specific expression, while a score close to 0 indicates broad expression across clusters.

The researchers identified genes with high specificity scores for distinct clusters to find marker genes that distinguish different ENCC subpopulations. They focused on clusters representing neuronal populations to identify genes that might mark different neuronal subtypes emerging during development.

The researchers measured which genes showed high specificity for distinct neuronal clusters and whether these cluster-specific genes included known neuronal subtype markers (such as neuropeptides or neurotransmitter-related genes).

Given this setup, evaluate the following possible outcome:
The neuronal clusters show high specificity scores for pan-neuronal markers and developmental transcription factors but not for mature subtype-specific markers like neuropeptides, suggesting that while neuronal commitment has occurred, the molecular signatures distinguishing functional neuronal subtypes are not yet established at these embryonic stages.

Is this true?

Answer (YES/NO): NO